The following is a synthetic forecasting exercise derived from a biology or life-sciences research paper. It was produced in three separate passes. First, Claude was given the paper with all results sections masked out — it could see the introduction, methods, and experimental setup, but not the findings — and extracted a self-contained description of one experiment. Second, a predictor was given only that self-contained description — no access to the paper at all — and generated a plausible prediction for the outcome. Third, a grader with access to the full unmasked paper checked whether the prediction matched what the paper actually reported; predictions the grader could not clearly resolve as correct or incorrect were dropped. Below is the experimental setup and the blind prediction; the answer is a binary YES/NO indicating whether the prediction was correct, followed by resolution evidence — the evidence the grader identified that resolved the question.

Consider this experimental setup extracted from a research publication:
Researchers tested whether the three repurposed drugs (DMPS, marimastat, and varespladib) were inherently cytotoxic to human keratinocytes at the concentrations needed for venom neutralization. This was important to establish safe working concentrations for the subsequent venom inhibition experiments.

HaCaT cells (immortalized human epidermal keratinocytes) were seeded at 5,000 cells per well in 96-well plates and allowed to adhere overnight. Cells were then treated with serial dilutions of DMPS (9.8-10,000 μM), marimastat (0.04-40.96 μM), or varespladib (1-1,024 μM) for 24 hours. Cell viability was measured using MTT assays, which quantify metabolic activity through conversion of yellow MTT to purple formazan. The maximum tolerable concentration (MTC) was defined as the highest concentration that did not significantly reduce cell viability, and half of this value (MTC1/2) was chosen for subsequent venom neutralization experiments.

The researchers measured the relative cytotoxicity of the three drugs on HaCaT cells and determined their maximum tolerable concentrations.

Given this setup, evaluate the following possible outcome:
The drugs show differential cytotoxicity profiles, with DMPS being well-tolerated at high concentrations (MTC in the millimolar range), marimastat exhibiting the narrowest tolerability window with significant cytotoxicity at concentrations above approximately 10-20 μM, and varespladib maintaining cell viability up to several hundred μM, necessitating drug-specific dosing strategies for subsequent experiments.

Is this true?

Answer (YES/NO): NO